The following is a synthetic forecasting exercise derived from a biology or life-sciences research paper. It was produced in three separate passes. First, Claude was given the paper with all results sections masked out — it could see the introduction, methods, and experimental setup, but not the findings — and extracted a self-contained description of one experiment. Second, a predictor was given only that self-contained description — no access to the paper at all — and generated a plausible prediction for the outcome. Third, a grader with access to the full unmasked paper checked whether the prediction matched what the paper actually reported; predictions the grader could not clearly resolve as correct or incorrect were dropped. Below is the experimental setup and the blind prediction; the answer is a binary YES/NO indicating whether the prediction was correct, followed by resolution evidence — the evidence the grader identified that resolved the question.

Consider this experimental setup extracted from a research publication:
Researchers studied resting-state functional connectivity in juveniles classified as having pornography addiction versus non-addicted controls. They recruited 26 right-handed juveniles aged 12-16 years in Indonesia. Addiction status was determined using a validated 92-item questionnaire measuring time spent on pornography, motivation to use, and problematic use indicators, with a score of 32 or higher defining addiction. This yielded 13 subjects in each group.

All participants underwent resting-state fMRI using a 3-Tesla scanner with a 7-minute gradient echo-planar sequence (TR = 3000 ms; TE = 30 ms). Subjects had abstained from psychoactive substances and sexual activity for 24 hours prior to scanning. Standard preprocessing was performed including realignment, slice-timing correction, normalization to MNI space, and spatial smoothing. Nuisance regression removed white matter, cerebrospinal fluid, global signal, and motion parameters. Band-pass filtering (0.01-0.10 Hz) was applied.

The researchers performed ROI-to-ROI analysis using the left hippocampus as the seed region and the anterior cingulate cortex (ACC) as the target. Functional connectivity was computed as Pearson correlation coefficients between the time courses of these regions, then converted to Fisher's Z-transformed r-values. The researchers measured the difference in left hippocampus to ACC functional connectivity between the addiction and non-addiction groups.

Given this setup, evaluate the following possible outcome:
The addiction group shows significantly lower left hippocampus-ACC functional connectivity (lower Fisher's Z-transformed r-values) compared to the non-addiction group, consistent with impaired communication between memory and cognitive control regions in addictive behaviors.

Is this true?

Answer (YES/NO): YES